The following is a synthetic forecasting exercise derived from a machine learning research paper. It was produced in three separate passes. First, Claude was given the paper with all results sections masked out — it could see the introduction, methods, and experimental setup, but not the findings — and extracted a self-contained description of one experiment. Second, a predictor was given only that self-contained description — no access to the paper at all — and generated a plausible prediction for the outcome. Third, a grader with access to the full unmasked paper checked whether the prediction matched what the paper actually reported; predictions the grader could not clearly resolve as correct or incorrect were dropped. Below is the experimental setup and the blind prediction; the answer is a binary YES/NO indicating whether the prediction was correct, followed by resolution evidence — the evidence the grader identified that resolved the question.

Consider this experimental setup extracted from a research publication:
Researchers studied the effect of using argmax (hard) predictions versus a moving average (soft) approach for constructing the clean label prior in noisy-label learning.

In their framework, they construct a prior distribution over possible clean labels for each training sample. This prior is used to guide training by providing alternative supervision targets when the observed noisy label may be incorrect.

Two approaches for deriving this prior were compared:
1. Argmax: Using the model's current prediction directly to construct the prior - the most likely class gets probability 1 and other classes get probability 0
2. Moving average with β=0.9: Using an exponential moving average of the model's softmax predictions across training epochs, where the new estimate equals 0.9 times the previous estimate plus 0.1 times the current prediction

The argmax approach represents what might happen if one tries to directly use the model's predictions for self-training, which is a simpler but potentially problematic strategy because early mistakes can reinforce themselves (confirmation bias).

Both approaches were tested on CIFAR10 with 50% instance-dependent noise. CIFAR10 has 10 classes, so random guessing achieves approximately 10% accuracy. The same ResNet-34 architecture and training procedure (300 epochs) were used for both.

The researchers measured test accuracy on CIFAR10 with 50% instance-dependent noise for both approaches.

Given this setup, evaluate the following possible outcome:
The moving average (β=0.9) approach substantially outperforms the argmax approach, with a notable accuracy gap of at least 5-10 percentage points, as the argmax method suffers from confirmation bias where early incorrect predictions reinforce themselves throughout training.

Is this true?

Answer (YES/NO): NO